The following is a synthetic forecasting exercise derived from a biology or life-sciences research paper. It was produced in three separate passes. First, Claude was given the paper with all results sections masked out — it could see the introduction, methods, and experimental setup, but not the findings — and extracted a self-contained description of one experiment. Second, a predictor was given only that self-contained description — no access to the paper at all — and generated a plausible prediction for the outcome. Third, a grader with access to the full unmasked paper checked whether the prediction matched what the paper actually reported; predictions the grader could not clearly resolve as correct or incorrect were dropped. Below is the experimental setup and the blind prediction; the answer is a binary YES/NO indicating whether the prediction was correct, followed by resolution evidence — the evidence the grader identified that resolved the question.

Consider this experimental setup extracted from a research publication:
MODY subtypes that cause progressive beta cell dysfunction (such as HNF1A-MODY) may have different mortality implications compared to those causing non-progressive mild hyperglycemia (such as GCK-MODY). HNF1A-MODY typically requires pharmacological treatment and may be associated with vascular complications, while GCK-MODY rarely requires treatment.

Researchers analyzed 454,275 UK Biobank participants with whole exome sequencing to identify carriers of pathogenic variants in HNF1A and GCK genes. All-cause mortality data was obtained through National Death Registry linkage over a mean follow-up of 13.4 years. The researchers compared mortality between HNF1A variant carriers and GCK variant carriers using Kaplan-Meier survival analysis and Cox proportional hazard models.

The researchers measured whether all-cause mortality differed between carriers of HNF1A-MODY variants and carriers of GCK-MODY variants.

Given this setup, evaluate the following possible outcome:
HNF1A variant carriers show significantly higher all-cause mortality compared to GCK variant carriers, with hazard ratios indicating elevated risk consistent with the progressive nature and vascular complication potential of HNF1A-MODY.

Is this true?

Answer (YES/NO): NO